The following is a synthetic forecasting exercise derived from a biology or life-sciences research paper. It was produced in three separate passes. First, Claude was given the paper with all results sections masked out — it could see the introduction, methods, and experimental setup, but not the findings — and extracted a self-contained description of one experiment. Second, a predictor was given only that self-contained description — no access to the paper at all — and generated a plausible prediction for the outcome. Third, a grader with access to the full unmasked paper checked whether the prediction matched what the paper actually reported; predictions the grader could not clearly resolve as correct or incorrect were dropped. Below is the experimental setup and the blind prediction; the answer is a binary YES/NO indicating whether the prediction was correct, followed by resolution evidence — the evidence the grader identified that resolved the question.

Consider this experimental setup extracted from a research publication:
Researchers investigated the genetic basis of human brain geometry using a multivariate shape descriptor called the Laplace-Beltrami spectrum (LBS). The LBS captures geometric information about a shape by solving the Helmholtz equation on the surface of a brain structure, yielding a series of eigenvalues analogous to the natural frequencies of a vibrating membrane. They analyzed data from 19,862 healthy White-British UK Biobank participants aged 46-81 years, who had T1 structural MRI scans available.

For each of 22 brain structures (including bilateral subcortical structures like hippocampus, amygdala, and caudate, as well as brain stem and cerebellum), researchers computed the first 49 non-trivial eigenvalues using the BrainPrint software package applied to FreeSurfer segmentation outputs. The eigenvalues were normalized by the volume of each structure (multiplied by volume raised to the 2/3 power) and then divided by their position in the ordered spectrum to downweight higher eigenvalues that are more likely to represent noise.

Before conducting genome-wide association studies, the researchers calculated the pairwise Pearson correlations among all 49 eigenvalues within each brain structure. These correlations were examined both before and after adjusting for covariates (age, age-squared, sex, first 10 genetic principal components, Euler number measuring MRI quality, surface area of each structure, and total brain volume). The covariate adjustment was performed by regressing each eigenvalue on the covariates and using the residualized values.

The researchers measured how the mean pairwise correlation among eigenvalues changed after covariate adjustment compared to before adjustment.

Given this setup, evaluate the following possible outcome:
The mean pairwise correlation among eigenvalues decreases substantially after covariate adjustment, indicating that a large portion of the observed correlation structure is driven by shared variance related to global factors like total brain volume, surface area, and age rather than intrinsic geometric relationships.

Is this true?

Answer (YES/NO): YES